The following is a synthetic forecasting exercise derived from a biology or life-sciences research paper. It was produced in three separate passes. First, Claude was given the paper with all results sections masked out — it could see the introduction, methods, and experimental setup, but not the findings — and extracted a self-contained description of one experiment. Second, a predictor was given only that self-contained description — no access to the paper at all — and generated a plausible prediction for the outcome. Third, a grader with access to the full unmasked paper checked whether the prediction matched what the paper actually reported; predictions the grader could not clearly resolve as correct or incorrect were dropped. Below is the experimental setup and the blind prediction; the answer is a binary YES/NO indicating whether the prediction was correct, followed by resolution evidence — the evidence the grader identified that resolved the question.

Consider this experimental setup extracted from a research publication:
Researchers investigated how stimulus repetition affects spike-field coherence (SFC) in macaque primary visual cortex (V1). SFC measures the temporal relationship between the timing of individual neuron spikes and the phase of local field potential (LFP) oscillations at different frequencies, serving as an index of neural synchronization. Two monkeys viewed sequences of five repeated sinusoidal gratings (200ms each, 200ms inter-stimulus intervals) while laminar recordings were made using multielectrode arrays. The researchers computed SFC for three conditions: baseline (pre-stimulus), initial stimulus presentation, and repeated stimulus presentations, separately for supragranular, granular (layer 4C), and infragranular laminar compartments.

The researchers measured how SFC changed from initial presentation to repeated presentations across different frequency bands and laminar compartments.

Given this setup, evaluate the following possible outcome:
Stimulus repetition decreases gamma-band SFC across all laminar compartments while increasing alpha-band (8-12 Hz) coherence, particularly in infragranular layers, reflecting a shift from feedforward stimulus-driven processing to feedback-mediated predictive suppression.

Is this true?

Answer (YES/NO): NO